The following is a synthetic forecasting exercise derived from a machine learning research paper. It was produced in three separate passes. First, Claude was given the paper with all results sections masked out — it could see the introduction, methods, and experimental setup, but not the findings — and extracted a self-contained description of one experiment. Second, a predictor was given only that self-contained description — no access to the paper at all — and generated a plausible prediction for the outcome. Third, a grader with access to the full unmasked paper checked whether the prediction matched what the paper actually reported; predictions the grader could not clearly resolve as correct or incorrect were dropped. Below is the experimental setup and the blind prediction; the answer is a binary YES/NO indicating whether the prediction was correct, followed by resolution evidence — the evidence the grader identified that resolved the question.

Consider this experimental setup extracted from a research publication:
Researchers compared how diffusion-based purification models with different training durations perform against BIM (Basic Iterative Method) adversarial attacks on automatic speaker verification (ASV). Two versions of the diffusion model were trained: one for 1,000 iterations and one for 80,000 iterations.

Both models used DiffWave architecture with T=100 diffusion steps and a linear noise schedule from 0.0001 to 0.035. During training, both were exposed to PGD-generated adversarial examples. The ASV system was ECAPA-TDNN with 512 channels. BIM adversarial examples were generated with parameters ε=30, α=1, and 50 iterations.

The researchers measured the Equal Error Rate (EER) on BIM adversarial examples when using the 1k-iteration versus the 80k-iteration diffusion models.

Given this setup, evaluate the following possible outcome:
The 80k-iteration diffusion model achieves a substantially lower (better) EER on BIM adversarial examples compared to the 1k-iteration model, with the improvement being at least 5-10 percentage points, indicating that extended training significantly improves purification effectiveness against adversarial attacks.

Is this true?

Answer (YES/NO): NO